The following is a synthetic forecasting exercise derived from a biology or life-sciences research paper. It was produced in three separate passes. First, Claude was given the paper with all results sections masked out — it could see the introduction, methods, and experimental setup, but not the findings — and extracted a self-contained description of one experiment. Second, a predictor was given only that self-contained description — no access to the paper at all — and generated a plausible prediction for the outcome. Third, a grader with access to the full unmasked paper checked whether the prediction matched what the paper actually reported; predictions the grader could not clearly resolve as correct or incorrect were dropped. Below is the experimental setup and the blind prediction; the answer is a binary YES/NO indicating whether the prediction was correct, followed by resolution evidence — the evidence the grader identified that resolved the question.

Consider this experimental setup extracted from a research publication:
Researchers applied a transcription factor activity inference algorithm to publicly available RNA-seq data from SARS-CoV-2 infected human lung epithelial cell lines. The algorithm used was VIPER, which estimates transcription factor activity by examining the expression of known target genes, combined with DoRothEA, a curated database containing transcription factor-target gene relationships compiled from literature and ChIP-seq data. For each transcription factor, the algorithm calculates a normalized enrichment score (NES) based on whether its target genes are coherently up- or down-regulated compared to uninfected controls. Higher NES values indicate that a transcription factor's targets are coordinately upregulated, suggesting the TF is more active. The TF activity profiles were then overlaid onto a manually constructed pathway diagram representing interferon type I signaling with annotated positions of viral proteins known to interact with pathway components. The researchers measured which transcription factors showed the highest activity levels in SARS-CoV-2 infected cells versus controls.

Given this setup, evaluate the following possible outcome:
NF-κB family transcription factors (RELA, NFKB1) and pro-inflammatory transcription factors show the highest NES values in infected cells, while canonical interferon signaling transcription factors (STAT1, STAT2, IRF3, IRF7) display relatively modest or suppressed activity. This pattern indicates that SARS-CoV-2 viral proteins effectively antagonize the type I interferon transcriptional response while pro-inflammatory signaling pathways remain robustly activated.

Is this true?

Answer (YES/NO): NO